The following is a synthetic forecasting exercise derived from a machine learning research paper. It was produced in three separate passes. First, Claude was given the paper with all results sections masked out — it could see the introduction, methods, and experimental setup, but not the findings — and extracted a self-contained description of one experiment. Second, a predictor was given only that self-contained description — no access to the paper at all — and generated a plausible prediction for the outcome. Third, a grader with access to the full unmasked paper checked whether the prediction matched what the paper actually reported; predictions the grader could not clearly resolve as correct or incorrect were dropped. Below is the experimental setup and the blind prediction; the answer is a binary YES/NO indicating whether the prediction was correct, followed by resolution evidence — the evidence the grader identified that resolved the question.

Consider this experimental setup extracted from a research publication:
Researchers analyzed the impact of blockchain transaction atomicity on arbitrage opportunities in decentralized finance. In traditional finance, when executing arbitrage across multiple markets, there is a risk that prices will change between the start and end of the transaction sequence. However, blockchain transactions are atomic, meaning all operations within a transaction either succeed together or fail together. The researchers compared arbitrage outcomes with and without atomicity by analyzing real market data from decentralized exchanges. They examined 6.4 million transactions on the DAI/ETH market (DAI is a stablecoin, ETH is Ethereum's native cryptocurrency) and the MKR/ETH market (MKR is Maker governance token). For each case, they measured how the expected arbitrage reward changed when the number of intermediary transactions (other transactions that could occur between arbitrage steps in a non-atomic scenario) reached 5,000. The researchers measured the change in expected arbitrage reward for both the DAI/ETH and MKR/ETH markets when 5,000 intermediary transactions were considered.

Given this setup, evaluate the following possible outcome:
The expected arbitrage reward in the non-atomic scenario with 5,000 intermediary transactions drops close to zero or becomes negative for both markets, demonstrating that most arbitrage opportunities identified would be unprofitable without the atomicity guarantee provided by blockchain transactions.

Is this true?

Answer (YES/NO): NO